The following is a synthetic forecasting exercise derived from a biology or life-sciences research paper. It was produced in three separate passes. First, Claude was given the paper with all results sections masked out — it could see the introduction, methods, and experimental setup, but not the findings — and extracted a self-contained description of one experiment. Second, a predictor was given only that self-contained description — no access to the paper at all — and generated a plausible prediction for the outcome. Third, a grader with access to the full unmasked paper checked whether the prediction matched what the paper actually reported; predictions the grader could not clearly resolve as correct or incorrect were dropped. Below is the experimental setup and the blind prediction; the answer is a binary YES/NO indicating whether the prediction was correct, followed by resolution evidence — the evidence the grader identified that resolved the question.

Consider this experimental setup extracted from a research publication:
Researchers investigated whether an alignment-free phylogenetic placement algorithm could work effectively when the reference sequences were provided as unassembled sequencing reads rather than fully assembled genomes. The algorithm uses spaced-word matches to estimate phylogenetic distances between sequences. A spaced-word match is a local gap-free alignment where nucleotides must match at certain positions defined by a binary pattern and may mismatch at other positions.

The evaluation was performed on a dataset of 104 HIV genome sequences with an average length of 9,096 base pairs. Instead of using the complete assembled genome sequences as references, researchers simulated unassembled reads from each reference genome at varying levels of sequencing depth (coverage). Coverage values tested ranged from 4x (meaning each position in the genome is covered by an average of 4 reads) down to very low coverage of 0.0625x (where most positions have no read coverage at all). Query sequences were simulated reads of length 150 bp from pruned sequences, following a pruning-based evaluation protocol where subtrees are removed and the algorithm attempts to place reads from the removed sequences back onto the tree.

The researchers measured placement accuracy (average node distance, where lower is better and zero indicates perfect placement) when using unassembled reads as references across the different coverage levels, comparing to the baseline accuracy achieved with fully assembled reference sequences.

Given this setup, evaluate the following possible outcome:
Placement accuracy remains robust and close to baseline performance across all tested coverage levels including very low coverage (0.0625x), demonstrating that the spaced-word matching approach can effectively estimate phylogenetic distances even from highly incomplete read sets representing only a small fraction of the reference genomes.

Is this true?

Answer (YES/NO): NO